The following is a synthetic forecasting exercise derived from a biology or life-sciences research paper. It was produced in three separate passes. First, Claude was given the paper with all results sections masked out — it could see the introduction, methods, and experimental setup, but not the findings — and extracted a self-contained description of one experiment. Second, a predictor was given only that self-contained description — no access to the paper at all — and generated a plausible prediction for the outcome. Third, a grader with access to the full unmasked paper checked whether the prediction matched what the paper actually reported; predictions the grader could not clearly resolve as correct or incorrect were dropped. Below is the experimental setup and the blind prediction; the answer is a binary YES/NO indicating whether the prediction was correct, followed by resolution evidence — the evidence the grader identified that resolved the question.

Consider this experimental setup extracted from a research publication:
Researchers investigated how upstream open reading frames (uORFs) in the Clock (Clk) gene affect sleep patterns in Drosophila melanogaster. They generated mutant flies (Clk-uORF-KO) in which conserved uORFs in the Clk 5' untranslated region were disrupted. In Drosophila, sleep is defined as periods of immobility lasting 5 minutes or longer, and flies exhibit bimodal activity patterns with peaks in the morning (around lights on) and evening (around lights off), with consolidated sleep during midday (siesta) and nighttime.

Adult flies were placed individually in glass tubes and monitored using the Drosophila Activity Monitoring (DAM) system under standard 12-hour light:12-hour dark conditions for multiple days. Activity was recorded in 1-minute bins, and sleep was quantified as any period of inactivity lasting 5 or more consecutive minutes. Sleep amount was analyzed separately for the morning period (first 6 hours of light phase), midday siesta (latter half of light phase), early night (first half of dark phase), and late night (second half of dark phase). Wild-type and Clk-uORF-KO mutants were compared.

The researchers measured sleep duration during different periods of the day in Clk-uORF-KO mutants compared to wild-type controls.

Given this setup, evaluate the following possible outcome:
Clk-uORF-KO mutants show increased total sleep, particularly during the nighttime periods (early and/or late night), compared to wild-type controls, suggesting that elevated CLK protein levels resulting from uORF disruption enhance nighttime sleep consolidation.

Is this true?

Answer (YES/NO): NO